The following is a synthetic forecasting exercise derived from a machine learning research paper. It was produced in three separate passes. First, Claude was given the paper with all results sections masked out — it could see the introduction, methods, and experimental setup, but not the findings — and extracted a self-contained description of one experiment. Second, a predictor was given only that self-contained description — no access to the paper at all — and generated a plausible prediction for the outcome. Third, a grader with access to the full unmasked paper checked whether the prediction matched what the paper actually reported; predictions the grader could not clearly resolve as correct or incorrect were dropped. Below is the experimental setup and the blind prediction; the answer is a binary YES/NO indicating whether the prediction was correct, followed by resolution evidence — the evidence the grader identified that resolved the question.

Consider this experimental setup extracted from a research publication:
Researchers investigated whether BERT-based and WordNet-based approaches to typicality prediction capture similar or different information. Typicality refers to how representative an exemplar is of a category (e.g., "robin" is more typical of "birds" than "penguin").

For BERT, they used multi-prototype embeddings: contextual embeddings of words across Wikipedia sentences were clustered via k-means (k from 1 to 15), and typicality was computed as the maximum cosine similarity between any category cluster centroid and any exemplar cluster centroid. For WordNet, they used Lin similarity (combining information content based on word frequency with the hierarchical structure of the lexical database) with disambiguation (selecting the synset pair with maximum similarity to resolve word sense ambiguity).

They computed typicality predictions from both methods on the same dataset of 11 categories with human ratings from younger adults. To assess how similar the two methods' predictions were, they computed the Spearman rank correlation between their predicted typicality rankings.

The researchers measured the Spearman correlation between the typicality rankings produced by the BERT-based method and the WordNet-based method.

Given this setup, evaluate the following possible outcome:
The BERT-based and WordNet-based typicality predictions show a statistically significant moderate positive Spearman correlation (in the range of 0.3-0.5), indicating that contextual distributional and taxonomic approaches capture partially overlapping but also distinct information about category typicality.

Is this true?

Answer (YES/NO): YES